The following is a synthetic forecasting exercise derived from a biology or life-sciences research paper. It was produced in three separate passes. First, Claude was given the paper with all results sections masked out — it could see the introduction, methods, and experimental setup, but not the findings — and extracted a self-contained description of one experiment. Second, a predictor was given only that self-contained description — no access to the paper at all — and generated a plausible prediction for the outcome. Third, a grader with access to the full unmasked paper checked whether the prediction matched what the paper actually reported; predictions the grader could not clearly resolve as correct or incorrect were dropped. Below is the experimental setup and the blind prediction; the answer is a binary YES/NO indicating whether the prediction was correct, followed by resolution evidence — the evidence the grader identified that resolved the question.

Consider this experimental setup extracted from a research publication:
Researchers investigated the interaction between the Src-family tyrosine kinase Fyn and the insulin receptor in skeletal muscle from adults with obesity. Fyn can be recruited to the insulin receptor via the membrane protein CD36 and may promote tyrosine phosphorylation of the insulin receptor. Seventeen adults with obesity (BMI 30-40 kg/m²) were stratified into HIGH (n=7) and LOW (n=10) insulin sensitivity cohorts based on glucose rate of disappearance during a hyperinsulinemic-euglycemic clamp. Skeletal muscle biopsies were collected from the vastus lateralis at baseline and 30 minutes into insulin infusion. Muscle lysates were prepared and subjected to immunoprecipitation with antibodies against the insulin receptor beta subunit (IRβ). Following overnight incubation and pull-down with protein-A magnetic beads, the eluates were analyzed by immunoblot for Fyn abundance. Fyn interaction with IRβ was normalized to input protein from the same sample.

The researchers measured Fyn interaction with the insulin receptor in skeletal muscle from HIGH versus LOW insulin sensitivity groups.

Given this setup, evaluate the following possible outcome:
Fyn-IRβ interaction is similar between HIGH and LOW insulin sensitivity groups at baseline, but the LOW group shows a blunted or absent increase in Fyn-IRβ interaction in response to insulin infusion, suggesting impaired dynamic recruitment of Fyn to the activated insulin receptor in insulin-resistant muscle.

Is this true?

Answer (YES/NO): NO